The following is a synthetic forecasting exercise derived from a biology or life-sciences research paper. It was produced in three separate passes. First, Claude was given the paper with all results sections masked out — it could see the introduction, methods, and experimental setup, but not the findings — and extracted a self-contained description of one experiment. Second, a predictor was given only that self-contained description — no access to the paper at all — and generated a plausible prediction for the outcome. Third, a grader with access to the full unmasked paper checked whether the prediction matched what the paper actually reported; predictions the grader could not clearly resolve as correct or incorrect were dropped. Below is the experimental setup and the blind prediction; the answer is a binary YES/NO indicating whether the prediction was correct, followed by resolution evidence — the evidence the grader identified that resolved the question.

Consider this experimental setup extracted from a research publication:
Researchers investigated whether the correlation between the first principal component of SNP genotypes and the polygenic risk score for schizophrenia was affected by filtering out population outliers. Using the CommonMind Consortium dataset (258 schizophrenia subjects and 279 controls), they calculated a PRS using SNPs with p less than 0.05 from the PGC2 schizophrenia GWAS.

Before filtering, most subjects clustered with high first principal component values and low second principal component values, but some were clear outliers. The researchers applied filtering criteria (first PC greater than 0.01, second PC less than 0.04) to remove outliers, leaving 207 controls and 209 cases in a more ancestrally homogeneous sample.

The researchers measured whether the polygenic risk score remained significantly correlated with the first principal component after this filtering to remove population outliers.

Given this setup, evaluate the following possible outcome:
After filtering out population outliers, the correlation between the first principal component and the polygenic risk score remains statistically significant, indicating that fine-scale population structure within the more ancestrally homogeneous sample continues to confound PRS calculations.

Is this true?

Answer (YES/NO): NO